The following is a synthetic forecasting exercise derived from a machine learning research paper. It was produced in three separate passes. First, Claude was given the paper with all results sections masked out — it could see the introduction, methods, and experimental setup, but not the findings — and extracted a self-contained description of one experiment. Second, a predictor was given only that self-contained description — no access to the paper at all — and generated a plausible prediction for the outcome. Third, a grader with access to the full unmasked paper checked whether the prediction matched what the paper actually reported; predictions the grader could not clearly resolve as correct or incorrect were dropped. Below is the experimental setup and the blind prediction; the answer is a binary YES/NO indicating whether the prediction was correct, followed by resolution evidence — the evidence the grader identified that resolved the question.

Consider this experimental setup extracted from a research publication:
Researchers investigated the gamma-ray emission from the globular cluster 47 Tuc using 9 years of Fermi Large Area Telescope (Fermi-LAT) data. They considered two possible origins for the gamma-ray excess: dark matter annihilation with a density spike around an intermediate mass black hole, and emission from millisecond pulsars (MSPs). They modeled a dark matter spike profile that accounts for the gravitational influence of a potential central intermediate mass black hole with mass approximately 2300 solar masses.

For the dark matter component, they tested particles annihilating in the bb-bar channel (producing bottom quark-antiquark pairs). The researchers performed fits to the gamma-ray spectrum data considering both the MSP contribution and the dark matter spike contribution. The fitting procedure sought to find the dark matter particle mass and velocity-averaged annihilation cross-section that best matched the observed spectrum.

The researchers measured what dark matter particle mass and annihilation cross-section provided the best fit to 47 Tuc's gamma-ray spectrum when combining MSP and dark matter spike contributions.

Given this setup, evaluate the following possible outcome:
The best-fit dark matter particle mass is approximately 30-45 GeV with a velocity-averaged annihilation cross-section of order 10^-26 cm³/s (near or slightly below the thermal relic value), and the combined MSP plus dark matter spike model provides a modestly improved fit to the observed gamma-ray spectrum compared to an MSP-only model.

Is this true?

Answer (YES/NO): NO